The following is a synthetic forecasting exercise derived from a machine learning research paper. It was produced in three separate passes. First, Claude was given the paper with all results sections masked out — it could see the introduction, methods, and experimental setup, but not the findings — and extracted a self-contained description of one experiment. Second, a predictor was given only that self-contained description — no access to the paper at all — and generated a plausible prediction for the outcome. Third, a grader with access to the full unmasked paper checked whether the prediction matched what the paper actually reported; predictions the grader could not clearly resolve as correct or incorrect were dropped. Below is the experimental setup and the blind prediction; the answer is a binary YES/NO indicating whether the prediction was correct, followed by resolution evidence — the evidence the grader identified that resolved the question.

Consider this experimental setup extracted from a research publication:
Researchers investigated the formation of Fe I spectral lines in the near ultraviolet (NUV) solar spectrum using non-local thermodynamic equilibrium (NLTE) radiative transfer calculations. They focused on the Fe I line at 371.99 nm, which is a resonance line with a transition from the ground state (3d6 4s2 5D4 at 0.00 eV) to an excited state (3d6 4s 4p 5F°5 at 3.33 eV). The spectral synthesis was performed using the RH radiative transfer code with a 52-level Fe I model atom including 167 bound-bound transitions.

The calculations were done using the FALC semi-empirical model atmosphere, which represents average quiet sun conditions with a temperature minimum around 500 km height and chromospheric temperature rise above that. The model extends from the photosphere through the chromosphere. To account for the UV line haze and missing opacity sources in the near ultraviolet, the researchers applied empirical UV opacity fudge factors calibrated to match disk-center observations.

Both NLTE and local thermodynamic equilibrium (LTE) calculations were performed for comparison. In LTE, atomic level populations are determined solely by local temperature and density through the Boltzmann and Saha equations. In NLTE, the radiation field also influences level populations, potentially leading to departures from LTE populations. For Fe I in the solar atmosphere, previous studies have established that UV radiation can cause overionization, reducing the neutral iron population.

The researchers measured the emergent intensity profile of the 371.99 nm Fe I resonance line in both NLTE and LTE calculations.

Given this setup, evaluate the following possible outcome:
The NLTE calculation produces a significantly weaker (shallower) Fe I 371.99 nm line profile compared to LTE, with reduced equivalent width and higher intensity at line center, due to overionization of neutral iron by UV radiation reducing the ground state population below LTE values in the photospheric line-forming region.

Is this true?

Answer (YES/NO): NO